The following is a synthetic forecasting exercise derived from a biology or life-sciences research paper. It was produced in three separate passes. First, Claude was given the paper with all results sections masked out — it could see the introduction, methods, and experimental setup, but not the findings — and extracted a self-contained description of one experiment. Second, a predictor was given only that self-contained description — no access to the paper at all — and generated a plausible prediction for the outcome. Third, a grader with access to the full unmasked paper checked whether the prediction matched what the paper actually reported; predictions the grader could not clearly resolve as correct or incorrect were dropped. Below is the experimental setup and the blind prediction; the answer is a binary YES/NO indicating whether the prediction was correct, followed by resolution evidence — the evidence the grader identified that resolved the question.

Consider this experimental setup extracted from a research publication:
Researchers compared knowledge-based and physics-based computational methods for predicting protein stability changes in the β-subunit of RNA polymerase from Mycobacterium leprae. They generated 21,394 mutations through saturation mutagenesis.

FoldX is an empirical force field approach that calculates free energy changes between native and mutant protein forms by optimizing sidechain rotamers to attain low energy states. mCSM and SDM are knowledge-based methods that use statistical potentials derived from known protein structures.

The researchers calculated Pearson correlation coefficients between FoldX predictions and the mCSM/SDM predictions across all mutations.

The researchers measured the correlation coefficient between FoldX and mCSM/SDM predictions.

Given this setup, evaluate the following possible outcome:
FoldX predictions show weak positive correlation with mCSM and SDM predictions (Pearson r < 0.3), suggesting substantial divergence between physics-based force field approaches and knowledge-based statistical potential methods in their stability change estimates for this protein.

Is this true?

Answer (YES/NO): NO